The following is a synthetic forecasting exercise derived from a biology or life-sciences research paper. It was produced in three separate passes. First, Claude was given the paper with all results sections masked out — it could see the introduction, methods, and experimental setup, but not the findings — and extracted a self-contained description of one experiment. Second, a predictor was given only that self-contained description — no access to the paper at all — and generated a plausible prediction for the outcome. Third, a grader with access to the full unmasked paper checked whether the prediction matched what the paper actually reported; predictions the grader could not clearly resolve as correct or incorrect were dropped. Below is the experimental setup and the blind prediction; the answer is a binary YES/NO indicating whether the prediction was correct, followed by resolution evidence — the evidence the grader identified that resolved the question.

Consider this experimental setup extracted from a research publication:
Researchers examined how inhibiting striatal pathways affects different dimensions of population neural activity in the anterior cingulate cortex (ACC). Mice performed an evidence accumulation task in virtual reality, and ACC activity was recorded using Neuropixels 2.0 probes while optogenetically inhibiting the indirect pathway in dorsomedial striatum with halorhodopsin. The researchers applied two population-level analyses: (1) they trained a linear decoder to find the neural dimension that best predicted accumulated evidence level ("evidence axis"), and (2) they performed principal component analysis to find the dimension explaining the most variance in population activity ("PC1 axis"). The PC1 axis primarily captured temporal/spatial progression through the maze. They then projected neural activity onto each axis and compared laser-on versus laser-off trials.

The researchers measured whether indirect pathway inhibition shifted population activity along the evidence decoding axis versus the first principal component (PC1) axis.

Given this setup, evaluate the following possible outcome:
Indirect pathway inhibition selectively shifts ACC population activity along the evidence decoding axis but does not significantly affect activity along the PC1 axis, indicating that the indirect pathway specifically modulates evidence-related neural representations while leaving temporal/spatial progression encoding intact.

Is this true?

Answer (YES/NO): YES